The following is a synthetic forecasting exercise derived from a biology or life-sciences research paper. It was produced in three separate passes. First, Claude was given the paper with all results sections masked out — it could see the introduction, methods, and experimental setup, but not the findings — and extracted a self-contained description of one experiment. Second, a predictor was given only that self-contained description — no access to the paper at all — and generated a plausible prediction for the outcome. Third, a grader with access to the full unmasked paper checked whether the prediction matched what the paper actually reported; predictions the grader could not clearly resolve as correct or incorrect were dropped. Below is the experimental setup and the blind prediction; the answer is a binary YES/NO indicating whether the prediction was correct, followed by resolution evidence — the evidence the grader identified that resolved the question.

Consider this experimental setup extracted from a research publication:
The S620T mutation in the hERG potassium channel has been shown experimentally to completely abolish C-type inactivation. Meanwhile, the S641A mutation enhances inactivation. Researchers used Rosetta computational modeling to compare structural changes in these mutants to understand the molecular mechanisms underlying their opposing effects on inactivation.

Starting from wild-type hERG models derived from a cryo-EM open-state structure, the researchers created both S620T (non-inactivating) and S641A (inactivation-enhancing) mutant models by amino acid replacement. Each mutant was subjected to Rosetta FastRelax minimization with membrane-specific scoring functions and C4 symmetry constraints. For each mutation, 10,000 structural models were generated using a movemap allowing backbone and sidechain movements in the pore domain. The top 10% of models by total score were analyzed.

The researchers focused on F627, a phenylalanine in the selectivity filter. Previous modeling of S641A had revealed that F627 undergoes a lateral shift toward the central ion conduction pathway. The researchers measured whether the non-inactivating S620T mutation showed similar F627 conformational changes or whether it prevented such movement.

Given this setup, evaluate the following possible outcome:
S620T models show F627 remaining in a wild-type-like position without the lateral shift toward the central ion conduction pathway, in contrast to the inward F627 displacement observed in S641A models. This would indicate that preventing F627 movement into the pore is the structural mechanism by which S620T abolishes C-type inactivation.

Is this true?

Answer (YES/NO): NO